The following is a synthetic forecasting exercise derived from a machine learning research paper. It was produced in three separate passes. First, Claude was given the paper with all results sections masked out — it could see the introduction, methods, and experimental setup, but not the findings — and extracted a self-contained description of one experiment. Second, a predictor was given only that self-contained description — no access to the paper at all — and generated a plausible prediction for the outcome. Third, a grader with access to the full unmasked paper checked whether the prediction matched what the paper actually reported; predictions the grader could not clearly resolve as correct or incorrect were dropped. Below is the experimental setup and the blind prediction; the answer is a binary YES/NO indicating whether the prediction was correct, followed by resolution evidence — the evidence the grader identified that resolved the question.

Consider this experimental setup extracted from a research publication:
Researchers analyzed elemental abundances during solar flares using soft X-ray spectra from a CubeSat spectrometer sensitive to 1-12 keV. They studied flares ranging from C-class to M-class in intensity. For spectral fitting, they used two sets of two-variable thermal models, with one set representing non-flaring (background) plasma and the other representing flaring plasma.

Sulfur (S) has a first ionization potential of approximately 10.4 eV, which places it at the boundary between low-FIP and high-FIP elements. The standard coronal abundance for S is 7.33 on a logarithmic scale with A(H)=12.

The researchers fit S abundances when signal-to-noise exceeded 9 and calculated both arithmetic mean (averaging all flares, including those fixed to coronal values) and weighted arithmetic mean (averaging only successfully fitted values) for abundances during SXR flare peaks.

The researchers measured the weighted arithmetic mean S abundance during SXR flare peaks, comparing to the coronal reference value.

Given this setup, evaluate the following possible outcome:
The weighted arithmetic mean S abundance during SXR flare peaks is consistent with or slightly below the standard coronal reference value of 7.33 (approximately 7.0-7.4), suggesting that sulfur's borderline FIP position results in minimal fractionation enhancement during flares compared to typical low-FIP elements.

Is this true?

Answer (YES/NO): YES